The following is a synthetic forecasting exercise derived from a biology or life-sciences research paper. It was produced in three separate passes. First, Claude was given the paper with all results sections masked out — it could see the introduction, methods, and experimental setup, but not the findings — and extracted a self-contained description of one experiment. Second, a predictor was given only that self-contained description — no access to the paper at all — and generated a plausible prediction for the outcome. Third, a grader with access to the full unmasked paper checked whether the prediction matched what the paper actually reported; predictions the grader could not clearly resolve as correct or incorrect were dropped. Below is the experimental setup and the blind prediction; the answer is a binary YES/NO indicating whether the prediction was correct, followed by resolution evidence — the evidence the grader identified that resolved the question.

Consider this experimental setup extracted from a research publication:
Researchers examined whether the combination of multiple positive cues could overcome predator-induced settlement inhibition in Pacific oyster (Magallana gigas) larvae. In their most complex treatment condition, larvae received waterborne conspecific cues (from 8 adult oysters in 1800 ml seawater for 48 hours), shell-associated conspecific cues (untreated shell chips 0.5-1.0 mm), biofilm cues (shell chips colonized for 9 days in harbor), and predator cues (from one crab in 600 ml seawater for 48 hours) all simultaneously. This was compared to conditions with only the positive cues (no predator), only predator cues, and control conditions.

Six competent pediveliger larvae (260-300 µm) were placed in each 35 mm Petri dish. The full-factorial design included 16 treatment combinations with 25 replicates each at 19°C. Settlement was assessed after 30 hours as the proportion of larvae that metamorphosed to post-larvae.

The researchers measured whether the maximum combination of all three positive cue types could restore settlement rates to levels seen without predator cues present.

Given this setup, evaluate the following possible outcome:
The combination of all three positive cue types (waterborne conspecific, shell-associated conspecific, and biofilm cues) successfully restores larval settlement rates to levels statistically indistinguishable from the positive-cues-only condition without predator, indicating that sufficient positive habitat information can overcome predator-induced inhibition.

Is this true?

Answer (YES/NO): YES